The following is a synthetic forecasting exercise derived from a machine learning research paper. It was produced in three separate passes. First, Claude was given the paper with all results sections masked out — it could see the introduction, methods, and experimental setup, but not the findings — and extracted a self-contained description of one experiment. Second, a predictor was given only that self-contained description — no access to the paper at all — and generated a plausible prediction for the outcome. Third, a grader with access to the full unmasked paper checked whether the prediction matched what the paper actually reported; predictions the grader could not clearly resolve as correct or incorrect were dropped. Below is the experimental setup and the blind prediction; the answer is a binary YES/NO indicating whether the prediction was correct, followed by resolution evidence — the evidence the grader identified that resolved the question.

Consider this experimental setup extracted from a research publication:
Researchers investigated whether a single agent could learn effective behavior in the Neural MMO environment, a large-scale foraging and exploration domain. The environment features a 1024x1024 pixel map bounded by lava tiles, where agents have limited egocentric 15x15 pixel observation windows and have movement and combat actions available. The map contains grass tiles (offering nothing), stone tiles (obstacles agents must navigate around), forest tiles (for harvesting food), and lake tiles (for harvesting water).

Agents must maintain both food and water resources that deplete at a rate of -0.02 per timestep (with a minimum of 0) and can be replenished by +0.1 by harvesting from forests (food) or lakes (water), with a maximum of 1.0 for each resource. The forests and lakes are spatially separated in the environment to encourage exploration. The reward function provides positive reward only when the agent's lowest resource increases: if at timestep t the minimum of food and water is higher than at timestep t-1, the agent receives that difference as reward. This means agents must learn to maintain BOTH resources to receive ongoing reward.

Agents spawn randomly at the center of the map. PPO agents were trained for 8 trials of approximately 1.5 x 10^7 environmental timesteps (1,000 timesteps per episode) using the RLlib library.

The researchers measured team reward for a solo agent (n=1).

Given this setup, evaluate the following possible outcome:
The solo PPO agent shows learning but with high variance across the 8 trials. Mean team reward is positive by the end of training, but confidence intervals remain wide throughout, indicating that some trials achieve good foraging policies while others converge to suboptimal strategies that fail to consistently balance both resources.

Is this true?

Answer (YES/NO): NO